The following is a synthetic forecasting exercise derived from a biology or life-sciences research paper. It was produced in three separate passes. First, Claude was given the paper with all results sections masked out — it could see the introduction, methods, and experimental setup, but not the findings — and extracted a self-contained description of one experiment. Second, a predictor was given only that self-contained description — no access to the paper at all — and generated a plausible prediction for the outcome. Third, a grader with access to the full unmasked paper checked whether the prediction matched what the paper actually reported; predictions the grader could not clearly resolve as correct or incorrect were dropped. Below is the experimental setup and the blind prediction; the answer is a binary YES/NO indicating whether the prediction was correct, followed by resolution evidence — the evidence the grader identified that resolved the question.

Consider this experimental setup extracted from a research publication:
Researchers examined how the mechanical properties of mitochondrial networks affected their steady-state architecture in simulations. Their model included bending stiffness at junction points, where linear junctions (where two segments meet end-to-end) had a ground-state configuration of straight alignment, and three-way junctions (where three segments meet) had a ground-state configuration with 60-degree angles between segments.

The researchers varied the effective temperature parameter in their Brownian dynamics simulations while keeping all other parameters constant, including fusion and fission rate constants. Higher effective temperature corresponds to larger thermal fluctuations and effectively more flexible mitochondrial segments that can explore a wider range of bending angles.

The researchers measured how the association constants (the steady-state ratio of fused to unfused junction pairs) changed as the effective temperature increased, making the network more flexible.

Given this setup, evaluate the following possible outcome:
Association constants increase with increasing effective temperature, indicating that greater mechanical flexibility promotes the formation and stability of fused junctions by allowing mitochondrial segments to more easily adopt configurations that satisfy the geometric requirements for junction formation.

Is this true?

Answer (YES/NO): NO